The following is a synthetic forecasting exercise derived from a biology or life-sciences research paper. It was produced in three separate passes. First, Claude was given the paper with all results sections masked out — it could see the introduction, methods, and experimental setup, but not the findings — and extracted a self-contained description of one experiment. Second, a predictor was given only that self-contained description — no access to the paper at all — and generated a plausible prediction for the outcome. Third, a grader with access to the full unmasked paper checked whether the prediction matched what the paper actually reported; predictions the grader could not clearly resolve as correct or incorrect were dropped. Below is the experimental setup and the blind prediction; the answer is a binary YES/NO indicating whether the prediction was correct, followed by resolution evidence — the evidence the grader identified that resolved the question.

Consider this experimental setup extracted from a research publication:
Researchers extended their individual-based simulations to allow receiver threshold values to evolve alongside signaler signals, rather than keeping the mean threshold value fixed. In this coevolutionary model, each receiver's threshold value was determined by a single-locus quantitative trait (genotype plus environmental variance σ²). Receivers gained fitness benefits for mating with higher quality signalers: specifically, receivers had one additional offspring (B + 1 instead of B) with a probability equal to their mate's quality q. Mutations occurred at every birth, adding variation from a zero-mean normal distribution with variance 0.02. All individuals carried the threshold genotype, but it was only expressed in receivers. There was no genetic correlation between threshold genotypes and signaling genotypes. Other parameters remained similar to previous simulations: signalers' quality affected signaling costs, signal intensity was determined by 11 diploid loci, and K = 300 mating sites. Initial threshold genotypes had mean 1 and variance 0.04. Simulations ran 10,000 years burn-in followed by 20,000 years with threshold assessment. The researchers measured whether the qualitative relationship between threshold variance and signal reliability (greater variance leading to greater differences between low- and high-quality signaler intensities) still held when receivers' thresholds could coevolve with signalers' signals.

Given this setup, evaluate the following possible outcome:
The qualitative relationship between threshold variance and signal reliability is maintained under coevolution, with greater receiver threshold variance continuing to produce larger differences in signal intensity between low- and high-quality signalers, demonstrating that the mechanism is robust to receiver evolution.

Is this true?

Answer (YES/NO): YES